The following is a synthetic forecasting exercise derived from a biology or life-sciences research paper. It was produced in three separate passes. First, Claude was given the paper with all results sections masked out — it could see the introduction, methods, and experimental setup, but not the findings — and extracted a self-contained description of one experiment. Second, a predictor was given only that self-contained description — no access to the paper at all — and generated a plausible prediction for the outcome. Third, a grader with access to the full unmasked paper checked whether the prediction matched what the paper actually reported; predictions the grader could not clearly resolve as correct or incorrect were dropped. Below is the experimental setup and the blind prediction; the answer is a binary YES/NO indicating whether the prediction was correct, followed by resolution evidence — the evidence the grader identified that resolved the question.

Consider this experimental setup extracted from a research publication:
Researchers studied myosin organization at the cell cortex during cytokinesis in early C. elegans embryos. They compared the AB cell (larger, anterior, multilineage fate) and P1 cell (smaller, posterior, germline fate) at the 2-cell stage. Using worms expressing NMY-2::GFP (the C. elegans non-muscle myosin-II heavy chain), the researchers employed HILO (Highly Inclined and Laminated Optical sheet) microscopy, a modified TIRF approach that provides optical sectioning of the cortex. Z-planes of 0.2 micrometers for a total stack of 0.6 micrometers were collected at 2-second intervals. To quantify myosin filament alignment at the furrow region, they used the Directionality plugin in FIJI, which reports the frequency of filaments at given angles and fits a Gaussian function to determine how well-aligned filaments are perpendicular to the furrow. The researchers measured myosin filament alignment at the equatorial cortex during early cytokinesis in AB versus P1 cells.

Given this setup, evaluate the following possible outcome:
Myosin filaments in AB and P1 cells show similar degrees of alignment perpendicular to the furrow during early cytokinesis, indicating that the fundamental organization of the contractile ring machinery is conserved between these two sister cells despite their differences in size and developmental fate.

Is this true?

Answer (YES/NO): NO